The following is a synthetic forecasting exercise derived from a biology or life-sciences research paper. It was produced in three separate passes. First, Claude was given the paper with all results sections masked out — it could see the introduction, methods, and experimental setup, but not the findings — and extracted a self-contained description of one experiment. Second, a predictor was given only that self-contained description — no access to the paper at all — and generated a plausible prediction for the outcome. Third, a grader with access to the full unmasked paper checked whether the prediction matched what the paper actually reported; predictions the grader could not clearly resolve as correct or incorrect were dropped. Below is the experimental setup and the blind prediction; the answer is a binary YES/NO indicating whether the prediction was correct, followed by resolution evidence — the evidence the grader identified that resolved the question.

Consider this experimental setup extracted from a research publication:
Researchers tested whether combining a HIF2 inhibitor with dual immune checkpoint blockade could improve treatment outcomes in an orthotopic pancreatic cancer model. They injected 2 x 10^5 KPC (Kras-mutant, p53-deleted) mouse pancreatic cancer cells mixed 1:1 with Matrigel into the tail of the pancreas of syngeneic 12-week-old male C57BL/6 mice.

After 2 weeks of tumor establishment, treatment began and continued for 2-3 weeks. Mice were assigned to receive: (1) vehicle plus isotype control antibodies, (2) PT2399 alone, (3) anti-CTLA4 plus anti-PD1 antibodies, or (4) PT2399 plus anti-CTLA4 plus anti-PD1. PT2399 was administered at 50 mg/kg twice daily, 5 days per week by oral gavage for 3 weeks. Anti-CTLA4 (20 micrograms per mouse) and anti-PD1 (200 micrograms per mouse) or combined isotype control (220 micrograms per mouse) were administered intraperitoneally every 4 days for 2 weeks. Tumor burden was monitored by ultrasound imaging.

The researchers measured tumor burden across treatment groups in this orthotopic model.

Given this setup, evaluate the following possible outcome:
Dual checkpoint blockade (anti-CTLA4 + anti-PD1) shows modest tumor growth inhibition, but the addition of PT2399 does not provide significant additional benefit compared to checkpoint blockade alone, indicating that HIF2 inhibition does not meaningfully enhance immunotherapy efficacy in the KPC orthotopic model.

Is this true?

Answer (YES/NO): NO